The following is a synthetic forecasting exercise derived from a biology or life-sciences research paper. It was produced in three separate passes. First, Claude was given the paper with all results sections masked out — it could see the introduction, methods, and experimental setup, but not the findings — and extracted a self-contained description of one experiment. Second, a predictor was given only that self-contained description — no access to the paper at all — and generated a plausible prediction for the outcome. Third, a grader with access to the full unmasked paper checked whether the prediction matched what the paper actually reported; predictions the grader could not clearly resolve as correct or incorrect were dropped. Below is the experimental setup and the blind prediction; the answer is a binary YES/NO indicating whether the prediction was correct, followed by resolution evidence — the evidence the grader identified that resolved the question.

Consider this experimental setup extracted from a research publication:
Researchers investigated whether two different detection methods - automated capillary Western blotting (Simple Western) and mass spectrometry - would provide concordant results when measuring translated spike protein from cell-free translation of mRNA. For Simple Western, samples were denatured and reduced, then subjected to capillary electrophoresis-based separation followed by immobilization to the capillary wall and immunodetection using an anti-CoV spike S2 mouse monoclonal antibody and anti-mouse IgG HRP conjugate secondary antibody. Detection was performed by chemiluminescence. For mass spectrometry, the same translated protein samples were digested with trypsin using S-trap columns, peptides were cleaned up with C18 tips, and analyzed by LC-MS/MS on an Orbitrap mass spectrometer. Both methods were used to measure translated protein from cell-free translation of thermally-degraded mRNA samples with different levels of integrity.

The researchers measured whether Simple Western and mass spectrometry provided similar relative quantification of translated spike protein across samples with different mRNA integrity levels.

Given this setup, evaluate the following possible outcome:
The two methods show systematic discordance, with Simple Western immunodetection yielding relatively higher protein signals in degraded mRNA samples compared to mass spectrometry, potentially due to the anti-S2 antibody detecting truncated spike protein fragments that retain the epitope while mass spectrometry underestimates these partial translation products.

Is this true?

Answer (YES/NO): NO